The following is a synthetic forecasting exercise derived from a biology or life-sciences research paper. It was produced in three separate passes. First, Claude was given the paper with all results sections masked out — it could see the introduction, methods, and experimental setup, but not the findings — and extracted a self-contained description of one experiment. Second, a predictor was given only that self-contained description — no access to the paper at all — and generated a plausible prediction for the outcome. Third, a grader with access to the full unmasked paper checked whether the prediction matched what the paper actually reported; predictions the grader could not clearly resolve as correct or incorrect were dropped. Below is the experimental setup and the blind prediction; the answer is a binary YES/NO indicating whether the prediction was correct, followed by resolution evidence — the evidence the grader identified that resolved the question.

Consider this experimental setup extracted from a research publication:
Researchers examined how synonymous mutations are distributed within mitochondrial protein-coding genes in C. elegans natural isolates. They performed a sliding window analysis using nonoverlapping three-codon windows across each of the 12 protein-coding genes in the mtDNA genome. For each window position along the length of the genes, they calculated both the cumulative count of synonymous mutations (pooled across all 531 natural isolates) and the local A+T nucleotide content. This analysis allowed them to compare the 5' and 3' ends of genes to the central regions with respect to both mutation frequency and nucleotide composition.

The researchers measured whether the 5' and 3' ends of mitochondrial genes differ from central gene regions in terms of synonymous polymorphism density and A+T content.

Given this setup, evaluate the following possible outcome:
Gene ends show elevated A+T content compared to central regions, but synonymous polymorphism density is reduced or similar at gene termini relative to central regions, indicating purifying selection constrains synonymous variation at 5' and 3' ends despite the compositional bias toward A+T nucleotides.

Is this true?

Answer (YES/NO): NO